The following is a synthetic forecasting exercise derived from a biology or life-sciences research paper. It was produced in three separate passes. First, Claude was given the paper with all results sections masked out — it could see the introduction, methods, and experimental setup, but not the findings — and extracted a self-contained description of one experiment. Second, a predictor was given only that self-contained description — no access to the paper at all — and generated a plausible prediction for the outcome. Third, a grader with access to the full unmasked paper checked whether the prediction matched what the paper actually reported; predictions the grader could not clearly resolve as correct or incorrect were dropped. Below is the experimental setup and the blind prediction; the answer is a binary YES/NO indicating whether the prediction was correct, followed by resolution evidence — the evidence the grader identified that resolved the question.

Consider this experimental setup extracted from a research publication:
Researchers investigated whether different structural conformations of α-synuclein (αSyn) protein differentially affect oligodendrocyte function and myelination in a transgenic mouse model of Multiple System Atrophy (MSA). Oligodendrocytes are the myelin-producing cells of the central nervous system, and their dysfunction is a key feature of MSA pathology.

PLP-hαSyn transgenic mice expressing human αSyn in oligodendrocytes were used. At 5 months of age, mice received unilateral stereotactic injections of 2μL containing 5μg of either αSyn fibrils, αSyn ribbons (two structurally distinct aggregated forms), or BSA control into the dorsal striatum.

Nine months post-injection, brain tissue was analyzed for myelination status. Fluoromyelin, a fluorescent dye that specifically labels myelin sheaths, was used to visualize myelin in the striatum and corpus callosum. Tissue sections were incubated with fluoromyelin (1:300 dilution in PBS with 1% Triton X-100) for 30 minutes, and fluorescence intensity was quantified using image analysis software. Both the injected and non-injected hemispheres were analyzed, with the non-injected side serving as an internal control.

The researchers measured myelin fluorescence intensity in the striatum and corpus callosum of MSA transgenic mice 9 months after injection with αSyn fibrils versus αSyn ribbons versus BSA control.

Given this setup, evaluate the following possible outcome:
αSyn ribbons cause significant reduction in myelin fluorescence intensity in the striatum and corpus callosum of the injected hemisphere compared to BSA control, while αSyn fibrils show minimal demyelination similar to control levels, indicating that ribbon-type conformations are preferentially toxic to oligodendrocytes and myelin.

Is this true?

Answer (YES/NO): NO